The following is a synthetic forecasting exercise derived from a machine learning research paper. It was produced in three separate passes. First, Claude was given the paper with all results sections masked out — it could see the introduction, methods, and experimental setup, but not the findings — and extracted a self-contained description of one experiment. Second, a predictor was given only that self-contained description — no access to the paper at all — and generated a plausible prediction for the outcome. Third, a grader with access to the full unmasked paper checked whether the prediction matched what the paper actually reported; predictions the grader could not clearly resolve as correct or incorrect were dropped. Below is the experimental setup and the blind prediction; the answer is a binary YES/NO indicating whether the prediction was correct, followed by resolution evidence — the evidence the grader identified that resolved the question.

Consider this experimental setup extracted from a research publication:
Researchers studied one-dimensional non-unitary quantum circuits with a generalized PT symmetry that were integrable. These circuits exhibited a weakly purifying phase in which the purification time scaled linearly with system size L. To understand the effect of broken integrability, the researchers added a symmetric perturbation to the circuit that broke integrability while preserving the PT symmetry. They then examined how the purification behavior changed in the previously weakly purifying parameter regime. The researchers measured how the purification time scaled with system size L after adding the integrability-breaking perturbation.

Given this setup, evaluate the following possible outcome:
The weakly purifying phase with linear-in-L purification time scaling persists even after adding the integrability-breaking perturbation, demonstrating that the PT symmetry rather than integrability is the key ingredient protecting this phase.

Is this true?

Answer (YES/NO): NO